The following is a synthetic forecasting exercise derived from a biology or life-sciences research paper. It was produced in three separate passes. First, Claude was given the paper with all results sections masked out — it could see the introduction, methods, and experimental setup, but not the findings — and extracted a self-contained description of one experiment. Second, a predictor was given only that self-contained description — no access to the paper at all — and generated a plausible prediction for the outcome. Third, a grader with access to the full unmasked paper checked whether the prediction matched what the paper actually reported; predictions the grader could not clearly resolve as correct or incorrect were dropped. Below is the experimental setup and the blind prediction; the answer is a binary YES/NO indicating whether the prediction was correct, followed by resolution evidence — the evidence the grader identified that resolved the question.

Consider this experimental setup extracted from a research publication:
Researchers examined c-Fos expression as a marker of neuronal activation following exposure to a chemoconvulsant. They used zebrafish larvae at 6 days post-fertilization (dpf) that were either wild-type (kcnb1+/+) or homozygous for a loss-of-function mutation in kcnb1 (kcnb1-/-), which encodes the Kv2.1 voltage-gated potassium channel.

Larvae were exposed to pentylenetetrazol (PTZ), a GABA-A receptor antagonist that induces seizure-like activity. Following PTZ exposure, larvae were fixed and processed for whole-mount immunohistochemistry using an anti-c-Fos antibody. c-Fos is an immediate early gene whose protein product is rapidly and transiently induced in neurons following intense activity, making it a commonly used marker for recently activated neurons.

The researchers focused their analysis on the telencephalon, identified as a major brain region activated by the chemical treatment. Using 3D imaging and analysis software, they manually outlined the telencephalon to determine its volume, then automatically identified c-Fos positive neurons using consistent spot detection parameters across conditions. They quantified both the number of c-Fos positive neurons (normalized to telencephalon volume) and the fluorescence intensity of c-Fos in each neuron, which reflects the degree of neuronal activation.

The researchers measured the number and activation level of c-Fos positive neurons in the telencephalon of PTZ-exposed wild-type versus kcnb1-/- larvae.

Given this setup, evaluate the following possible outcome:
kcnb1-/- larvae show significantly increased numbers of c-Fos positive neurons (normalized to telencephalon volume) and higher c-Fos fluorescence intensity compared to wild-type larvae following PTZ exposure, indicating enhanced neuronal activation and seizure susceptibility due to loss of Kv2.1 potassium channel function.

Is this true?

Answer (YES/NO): NO